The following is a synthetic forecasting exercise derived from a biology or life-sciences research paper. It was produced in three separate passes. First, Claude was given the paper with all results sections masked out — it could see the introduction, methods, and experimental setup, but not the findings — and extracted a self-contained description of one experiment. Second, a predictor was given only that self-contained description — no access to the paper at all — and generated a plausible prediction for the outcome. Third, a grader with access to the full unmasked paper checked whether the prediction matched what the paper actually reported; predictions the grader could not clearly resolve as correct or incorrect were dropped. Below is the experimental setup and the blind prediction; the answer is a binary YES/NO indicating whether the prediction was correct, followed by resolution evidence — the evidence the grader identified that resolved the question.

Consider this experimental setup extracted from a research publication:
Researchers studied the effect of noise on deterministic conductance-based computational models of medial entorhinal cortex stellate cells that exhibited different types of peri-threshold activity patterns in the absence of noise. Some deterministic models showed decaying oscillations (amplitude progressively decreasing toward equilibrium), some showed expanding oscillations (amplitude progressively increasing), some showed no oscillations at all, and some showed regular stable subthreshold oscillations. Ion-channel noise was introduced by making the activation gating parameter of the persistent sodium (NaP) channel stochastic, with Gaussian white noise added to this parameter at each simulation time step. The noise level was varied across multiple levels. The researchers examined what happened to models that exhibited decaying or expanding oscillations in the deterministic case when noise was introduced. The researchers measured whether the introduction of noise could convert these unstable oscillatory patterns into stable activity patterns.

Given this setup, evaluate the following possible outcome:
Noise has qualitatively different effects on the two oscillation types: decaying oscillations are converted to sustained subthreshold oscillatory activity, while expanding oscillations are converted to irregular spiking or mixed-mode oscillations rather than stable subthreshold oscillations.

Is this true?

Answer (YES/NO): NO